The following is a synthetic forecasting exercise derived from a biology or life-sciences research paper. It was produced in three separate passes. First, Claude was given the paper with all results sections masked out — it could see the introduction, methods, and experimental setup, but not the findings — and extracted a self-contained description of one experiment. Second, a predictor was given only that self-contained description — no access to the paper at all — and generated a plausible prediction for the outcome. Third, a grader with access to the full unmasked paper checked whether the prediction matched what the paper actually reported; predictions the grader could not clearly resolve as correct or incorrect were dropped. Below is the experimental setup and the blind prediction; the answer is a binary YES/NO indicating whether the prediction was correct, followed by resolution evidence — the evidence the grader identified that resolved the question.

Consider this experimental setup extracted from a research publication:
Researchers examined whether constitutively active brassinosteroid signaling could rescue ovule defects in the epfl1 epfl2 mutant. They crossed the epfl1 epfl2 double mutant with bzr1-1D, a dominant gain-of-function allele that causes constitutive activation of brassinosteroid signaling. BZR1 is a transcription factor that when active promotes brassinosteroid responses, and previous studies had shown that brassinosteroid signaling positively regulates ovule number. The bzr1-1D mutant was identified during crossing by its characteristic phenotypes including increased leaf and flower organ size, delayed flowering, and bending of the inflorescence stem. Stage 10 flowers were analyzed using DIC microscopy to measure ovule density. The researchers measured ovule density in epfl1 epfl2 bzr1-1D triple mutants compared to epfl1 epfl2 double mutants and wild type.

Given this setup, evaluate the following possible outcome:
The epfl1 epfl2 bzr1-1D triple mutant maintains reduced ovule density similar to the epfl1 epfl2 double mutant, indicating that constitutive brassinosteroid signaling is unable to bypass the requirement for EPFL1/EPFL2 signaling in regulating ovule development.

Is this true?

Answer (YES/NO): NO